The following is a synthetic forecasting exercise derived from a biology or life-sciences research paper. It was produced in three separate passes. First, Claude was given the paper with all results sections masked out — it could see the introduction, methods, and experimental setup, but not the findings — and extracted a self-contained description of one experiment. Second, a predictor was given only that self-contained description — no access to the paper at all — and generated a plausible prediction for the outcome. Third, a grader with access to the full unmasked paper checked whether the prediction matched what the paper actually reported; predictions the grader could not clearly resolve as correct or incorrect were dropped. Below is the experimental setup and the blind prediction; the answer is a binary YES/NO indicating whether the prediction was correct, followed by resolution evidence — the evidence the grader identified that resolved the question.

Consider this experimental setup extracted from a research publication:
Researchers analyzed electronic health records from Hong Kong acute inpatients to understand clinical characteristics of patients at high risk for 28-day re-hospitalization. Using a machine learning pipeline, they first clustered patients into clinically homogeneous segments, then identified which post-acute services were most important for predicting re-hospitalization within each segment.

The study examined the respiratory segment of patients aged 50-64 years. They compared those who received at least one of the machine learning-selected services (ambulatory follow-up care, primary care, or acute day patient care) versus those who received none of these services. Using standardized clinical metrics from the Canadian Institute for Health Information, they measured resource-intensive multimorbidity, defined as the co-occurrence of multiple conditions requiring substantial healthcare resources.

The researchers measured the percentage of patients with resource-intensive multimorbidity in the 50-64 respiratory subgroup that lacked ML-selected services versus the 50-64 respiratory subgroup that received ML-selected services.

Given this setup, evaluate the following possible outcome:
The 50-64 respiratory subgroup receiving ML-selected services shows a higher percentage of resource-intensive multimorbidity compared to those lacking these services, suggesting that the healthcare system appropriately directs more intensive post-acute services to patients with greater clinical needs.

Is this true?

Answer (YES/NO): NO